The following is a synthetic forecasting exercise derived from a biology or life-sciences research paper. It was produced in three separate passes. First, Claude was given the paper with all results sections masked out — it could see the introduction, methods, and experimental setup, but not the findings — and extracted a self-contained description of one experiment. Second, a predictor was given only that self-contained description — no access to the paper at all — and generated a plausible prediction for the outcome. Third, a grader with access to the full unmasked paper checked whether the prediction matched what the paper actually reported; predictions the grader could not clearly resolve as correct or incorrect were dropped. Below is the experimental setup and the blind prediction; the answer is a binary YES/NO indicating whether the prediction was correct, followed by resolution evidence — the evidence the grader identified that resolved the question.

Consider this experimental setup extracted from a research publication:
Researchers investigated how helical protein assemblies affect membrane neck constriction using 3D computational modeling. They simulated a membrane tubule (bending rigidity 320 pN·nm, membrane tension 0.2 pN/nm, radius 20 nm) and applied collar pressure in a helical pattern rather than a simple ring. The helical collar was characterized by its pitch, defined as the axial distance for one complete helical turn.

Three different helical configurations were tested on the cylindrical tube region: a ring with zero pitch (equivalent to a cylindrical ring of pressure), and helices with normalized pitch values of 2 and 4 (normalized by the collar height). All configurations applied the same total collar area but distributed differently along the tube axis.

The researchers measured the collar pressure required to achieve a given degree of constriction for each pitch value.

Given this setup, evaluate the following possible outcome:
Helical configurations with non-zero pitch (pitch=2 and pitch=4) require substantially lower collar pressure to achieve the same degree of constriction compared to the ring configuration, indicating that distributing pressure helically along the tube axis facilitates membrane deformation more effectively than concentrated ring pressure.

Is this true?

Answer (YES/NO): YES